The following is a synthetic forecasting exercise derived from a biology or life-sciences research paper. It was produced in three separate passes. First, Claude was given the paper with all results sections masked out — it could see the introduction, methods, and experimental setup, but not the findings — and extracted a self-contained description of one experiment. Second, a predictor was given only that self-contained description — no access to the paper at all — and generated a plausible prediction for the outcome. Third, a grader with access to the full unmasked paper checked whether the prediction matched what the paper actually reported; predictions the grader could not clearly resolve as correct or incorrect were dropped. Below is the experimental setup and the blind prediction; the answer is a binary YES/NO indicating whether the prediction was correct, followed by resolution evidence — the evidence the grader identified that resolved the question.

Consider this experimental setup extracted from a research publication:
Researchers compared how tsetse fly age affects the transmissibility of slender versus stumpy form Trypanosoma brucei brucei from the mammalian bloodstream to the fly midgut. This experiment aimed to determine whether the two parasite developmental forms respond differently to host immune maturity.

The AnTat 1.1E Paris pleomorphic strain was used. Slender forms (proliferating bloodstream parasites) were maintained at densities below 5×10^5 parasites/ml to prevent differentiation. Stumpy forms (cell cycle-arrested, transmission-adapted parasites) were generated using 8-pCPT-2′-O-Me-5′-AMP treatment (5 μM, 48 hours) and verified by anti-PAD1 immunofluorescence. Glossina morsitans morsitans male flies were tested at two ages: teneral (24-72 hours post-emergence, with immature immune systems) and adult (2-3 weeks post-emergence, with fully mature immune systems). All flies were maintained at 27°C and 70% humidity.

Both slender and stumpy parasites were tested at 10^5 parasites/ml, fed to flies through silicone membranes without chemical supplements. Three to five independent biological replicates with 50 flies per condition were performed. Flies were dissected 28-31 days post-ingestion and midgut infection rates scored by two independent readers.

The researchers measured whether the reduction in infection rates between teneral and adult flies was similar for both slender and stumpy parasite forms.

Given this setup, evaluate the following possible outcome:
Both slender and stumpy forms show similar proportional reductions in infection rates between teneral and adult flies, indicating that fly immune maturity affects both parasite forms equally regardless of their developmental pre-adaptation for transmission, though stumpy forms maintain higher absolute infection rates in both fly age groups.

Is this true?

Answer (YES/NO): NO